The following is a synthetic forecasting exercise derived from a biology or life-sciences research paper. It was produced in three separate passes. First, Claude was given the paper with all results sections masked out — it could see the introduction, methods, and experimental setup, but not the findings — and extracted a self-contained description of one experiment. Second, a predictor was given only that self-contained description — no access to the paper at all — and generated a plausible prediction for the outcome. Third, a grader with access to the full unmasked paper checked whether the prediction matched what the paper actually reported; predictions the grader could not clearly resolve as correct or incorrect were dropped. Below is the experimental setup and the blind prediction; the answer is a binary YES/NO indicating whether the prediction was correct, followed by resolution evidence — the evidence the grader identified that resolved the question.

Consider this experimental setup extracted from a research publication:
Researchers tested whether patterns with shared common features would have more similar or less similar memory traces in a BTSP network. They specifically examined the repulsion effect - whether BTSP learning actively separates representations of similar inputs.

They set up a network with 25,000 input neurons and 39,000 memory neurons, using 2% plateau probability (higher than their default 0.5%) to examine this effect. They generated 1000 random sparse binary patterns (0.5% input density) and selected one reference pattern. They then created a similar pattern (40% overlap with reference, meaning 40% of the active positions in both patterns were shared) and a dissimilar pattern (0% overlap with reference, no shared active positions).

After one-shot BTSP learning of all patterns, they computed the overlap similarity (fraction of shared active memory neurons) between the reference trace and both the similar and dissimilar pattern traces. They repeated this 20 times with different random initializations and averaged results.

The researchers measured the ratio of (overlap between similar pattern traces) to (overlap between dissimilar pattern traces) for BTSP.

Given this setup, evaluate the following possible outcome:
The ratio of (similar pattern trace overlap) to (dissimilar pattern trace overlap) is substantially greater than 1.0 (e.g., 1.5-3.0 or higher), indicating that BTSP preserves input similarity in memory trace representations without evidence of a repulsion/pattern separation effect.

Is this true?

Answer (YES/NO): NO